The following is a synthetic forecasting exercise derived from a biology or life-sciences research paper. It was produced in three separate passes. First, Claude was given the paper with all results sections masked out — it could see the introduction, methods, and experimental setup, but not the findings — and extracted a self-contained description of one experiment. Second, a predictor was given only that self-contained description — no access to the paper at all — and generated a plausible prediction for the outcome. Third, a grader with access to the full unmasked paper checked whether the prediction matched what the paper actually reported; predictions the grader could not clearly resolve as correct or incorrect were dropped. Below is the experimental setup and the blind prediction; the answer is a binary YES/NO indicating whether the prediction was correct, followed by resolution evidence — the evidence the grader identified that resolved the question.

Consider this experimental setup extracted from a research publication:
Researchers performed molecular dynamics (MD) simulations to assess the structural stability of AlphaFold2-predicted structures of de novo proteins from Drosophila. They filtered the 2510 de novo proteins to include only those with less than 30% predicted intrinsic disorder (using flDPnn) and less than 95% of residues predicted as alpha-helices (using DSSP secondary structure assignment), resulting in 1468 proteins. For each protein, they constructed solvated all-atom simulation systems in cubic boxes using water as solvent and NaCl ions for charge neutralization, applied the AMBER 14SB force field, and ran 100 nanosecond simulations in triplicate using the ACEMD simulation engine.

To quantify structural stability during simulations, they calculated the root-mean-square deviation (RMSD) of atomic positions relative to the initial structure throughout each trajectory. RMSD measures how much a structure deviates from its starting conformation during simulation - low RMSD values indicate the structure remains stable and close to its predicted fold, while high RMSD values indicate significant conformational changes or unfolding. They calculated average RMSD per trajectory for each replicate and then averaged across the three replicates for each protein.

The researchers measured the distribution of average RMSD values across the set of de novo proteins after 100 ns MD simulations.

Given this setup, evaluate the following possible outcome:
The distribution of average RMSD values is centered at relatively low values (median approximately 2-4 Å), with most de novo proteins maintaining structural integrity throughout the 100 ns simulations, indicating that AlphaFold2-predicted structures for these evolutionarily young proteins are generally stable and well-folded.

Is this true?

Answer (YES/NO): NO